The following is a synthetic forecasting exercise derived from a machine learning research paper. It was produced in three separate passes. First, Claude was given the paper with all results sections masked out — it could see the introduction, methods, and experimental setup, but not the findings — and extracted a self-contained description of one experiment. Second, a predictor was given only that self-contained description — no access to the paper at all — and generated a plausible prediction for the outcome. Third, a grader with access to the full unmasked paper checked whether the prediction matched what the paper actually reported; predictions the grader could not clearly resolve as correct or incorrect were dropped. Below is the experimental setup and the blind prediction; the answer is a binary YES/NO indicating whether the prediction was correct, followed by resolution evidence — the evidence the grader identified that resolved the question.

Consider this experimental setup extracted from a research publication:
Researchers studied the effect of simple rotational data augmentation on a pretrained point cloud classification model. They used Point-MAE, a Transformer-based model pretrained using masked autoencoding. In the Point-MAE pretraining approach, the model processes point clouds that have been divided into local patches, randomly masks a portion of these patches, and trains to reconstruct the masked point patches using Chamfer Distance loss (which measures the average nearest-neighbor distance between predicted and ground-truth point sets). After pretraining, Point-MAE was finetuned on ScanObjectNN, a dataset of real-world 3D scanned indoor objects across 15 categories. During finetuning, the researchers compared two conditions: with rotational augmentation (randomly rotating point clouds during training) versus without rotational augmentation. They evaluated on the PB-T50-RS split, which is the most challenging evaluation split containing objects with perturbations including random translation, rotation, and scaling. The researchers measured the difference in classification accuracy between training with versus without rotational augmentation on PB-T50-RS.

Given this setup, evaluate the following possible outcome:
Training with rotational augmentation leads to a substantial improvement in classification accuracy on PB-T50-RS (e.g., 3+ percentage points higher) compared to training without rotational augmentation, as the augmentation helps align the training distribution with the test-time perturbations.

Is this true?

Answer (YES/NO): YES